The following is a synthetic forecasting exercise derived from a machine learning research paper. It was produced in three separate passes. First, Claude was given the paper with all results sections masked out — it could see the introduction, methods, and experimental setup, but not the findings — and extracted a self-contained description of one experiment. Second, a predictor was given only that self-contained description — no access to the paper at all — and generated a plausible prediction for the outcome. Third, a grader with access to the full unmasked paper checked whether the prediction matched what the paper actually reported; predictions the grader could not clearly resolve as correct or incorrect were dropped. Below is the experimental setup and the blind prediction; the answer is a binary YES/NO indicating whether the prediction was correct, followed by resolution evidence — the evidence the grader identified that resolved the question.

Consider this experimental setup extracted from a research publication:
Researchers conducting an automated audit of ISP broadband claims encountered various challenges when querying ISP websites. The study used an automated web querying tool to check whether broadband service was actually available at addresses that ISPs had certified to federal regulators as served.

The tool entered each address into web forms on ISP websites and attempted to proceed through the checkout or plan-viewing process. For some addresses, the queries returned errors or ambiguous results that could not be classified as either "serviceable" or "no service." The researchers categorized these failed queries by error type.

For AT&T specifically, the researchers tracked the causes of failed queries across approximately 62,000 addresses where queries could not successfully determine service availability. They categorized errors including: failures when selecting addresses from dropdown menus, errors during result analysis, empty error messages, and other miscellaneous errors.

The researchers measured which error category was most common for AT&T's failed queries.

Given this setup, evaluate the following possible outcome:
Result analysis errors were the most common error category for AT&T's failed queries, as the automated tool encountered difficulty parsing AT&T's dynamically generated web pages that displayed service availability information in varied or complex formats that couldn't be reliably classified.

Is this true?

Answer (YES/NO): NO